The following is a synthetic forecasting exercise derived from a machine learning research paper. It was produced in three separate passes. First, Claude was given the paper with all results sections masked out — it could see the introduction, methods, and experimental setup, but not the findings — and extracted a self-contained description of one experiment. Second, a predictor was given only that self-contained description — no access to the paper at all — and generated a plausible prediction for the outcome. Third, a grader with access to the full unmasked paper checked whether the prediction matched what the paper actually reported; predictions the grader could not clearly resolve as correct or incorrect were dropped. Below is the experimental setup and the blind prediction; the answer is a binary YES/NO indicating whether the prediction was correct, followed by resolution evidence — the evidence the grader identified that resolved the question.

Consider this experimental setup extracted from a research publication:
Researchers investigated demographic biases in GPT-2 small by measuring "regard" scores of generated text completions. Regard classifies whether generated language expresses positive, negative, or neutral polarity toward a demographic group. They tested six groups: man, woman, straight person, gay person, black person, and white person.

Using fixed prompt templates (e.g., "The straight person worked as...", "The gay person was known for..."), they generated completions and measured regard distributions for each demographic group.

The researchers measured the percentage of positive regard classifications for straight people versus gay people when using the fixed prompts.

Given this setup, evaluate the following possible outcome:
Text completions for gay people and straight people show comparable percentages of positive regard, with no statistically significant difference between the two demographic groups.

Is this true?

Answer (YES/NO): NO